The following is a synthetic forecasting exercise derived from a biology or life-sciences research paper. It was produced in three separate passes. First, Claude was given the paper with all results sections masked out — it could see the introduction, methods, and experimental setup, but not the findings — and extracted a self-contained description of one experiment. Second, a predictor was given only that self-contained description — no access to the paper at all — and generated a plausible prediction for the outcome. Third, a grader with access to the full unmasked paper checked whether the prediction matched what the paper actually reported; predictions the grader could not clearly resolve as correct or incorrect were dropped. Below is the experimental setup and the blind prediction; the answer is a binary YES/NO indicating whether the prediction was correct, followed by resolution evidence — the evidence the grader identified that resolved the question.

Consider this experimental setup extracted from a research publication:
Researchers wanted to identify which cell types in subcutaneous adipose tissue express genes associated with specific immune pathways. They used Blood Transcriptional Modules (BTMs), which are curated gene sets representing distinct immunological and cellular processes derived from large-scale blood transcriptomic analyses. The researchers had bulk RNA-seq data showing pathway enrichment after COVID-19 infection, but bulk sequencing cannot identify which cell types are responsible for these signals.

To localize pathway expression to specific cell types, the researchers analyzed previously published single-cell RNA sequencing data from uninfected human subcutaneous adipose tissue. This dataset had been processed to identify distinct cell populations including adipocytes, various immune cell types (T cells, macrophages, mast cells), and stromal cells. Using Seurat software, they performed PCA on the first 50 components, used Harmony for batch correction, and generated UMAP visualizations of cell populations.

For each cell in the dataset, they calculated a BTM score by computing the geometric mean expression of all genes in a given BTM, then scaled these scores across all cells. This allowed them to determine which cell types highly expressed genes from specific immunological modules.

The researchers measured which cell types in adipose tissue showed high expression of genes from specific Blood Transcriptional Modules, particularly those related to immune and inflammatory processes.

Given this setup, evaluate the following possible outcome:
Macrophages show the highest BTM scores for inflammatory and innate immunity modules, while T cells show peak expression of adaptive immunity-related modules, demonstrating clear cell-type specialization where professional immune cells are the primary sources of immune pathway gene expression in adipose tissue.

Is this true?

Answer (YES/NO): NO